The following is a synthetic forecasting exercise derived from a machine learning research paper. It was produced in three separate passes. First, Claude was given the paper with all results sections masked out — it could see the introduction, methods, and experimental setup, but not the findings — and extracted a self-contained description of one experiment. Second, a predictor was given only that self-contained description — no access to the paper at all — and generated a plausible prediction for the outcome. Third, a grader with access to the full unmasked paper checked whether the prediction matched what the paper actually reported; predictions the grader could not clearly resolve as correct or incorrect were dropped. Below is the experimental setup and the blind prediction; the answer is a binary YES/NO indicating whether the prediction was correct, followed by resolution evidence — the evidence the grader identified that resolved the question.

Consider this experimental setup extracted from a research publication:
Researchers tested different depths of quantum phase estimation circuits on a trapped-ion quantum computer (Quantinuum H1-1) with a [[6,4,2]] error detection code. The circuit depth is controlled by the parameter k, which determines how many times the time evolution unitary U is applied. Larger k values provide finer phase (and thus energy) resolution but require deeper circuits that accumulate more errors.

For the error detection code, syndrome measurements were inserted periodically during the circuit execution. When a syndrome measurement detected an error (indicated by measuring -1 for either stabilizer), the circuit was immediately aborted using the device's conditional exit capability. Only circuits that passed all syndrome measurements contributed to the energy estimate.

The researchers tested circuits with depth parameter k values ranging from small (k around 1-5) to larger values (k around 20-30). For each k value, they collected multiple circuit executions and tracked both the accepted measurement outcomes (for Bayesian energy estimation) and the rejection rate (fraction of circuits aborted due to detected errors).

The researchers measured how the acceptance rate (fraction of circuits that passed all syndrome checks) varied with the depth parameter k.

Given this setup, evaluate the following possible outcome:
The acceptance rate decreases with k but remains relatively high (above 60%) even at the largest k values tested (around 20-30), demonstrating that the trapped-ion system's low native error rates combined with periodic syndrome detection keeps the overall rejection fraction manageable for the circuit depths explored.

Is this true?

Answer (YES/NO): NO